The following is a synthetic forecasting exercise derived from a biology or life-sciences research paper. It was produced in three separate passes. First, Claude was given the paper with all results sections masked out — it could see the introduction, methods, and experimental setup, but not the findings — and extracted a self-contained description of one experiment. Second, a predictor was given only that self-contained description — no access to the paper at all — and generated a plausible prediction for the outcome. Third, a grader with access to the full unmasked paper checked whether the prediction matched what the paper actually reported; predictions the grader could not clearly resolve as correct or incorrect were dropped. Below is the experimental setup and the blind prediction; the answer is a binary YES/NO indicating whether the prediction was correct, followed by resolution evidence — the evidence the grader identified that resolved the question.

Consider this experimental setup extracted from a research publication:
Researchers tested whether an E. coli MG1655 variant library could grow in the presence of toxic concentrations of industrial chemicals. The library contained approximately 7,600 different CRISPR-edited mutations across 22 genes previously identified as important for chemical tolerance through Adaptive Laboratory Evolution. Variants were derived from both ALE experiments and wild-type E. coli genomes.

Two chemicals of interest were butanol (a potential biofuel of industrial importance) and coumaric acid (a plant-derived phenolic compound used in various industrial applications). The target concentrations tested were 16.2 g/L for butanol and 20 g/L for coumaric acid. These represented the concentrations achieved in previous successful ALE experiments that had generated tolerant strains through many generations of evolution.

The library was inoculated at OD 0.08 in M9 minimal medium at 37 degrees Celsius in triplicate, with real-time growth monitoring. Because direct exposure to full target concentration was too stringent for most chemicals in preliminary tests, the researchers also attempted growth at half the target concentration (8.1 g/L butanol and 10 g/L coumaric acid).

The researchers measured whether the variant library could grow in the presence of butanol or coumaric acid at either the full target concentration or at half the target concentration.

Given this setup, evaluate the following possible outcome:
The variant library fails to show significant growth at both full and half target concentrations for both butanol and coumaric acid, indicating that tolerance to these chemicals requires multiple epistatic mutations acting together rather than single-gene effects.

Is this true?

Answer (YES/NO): YES